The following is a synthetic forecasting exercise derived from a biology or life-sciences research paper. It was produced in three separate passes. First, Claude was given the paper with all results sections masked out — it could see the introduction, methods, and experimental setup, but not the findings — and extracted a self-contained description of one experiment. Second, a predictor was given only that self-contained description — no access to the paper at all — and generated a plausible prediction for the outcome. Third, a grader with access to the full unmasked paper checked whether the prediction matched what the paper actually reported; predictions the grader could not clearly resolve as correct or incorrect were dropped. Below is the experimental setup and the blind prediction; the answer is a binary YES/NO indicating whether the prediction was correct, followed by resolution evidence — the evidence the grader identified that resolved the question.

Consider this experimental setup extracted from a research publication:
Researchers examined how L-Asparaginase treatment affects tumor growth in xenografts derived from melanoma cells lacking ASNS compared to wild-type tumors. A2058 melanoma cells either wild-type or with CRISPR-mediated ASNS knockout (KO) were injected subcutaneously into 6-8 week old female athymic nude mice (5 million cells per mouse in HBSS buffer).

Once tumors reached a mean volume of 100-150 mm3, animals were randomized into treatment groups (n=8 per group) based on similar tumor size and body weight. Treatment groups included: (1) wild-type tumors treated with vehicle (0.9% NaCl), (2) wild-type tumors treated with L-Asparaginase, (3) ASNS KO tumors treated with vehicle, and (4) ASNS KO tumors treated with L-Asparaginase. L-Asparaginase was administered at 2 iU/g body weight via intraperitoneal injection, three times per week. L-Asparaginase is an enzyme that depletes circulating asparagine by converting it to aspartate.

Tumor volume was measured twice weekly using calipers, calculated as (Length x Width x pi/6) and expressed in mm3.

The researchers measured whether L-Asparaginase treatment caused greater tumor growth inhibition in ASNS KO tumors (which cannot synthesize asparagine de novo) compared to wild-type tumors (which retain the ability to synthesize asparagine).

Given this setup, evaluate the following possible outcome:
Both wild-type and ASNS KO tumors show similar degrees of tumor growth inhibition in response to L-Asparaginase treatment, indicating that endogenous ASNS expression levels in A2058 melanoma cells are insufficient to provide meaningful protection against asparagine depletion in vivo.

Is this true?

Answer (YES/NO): NO